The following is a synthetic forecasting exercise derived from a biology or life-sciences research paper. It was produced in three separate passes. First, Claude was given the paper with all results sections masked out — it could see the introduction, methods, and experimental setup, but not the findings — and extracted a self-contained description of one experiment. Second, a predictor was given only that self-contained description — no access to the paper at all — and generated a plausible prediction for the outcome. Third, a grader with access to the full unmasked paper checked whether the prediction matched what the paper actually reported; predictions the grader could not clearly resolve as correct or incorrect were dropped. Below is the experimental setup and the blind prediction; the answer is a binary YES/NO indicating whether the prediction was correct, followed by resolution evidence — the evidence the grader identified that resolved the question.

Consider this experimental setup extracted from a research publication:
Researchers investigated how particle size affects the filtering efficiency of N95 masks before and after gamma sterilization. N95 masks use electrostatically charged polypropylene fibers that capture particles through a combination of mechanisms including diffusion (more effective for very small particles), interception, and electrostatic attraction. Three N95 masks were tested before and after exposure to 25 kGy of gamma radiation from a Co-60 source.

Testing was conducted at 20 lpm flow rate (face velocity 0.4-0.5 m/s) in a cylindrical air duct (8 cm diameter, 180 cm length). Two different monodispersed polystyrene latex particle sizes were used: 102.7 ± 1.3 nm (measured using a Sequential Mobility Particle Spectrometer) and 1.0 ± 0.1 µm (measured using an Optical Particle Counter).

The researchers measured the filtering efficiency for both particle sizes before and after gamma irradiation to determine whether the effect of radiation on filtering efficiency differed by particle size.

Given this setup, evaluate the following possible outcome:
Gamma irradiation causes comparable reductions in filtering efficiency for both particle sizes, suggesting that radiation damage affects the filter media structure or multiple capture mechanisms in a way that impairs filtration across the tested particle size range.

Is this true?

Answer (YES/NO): NO